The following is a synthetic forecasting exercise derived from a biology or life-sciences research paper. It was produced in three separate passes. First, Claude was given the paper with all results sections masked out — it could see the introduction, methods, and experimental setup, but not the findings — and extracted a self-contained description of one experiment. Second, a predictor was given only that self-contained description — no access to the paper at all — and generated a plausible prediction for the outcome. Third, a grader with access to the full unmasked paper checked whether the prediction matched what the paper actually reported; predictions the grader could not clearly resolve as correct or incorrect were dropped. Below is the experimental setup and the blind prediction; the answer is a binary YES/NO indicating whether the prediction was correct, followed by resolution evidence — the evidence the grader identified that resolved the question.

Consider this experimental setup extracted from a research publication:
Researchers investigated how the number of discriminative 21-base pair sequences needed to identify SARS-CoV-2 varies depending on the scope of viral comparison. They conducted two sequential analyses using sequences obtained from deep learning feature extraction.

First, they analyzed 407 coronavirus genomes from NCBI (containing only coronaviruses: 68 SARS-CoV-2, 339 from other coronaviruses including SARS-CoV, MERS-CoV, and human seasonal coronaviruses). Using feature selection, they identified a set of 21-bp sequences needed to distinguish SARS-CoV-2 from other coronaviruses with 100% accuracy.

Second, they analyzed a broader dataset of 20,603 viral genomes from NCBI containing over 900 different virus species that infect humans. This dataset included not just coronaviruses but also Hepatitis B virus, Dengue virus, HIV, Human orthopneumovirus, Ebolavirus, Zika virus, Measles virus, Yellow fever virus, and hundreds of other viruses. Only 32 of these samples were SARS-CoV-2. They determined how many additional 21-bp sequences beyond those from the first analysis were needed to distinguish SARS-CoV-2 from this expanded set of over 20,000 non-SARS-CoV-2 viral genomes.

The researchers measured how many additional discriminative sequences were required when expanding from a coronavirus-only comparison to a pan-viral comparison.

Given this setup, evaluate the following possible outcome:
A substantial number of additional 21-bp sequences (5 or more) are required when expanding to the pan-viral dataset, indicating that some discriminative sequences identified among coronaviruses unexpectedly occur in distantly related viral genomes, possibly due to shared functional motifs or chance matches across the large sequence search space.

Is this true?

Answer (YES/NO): NO